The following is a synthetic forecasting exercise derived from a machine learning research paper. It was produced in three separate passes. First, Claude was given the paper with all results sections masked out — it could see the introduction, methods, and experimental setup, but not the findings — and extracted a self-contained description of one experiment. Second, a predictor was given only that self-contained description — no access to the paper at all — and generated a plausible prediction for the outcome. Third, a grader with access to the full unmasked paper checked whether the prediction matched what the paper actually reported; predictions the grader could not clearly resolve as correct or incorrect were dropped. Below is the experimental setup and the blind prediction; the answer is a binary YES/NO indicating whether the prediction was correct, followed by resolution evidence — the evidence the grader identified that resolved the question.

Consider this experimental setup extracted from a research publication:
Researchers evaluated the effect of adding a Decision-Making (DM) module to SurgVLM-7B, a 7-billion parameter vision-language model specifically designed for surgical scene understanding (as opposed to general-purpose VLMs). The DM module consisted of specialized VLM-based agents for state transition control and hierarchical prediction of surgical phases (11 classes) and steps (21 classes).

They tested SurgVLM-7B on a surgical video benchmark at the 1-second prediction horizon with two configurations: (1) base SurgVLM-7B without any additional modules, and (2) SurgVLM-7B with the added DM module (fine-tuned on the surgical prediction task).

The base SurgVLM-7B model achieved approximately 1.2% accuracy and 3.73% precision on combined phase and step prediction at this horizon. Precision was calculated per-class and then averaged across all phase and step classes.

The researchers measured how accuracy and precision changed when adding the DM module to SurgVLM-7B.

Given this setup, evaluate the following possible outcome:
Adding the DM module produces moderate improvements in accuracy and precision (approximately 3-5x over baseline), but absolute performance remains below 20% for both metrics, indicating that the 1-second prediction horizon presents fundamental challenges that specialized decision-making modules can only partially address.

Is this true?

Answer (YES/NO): NO